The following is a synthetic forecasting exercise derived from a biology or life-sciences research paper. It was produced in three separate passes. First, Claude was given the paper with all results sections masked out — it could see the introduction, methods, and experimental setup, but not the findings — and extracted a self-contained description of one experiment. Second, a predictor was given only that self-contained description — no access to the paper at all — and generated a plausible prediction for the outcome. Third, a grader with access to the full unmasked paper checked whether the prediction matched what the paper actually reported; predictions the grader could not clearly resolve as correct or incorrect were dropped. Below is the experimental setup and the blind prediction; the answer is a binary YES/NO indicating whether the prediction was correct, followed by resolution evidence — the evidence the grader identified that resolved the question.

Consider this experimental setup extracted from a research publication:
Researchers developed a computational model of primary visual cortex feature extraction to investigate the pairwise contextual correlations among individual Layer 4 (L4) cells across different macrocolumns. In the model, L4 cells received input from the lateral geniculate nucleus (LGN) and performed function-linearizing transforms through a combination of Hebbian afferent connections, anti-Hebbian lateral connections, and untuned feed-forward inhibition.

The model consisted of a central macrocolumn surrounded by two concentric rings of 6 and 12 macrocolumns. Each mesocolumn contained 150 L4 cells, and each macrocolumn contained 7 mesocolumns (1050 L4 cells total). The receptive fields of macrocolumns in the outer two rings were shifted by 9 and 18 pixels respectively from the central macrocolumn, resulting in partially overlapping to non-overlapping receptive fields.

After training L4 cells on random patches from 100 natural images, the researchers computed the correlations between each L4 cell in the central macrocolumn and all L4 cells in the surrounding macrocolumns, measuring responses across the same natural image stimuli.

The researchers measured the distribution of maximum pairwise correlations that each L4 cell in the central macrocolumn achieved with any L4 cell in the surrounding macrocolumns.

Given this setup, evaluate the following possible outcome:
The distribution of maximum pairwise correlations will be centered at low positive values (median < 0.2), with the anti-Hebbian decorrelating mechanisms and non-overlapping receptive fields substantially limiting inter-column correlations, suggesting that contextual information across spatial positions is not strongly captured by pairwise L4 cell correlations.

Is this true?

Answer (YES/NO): YES